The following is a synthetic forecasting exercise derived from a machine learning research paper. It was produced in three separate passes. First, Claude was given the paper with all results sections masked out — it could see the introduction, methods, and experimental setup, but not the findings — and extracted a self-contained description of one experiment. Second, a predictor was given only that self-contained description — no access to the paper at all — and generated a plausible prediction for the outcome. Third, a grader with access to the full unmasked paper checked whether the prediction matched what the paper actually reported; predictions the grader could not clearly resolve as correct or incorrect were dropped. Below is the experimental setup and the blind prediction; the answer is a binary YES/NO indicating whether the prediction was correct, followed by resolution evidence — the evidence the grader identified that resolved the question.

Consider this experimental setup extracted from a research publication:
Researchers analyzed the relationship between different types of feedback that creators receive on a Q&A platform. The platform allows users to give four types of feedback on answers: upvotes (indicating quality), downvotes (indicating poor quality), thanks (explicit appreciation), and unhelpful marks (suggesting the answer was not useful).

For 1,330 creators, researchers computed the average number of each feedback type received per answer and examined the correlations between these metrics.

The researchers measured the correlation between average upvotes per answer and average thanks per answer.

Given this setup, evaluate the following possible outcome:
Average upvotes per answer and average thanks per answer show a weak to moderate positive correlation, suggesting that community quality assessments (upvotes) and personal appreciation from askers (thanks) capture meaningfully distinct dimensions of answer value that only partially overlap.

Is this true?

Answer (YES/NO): NO